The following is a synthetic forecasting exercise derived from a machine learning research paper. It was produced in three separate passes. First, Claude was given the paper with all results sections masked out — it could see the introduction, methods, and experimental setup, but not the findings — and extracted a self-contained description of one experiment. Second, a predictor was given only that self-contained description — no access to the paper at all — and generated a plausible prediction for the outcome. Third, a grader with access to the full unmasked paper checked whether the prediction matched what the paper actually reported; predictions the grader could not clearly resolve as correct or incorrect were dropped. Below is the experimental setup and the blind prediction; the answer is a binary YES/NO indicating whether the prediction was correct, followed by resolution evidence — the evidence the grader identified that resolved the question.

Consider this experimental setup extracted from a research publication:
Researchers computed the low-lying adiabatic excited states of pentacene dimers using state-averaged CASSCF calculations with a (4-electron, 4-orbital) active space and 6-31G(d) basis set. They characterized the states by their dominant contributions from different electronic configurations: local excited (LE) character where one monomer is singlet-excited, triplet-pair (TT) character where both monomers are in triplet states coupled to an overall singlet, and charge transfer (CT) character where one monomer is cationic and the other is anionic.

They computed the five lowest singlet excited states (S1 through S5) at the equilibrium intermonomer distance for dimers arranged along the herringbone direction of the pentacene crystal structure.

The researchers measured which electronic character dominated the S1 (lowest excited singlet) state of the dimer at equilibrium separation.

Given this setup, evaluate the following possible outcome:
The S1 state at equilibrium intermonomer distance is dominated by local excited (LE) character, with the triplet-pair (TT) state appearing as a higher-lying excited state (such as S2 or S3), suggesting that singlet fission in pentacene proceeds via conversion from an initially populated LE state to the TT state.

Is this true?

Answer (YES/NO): NO